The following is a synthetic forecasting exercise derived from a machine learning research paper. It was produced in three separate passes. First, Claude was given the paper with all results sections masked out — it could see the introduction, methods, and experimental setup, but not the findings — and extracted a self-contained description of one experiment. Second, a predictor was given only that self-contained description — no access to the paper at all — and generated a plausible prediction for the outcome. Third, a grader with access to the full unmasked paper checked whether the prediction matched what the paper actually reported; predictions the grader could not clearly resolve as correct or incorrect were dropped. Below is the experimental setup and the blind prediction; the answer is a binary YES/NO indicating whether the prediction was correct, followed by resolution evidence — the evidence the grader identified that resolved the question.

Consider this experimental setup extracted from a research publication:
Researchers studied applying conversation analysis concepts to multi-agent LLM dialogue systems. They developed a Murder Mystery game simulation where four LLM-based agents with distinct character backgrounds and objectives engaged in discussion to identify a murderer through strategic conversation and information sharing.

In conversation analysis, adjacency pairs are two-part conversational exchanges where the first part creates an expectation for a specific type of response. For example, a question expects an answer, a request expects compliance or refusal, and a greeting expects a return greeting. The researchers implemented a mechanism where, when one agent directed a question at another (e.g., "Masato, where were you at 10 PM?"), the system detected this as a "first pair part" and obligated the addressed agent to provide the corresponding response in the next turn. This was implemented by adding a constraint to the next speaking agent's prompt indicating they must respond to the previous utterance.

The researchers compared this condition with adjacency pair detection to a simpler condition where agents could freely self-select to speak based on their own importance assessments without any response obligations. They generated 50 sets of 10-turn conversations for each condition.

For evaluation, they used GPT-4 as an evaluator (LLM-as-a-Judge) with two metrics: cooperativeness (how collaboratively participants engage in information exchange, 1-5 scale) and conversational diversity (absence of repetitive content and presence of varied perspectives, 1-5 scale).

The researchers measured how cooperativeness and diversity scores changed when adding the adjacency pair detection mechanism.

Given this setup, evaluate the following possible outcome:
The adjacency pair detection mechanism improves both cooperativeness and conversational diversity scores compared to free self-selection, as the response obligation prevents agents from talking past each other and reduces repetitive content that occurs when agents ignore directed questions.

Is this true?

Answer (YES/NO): YES